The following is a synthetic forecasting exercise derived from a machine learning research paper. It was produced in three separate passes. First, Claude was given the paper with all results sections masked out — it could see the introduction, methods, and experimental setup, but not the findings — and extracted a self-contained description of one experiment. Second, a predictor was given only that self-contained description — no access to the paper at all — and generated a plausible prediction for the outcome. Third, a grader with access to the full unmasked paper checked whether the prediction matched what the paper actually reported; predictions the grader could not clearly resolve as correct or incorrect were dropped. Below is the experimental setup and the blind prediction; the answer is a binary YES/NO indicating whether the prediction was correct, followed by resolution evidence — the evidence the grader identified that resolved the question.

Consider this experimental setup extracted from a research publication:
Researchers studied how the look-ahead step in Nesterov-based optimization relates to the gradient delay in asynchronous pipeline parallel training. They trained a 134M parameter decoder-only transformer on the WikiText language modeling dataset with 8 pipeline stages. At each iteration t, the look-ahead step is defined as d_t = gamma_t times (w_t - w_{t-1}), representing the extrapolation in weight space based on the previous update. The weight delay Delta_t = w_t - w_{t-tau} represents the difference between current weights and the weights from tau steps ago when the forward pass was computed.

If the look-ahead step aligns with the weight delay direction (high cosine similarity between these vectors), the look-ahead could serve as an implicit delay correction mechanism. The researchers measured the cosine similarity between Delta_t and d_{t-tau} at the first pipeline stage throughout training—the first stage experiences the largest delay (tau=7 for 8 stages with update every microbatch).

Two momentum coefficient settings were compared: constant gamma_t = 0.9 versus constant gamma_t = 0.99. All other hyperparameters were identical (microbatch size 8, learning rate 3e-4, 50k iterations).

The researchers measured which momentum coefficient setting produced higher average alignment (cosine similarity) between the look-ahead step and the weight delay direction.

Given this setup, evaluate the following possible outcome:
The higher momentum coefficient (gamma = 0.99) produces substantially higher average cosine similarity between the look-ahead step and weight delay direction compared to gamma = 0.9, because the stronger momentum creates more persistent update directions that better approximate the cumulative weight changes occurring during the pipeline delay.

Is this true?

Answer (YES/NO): YES